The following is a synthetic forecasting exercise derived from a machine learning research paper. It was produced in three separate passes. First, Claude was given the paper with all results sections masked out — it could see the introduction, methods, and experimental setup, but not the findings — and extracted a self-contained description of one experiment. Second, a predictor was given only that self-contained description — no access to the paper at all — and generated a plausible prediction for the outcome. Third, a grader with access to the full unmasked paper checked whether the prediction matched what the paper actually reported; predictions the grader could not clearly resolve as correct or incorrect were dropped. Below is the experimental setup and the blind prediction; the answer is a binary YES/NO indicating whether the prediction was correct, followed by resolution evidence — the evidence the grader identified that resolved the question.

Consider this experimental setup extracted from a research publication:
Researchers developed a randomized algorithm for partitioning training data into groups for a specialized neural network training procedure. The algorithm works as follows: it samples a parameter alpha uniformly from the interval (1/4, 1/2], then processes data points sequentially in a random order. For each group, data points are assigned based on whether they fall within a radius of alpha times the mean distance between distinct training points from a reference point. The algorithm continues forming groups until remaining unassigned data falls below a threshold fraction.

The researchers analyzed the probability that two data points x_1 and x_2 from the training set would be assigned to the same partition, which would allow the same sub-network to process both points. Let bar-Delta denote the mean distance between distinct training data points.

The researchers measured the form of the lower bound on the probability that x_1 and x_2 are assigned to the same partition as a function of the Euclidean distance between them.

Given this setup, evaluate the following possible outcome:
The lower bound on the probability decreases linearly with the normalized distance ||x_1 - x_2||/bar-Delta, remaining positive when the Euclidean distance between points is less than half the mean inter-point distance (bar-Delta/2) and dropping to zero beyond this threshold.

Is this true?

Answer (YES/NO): NO